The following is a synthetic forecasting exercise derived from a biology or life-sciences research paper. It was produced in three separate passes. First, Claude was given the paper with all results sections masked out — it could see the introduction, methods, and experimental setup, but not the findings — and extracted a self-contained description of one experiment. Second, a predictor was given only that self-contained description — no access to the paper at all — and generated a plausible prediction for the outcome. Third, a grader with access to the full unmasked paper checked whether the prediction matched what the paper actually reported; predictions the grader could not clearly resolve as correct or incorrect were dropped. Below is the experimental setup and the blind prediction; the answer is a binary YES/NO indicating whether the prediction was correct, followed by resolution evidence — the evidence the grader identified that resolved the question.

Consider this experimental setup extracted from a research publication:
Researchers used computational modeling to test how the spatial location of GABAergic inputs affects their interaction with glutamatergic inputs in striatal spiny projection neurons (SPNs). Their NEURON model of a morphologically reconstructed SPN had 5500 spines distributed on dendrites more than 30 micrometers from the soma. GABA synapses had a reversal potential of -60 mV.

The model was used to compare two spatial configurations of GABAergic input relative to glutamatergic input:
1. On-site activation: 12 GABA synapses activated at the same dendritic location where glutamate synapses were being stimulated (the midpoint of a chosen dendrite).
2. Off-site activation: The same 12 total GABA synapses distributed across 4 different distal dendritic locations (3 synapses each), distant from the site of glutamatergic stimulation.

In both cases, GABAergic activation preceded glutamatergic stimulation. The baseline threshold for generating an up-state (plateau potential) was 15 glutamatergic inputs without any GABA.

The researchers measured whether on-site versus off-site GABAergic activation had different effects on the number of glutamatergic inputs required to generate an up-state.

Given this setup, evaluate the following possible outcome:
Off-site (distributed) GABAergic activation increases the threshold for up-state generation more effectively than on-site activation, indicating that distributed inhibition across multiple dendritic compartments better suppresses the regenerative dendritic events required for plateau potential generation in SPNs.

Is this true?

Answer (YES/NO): NO